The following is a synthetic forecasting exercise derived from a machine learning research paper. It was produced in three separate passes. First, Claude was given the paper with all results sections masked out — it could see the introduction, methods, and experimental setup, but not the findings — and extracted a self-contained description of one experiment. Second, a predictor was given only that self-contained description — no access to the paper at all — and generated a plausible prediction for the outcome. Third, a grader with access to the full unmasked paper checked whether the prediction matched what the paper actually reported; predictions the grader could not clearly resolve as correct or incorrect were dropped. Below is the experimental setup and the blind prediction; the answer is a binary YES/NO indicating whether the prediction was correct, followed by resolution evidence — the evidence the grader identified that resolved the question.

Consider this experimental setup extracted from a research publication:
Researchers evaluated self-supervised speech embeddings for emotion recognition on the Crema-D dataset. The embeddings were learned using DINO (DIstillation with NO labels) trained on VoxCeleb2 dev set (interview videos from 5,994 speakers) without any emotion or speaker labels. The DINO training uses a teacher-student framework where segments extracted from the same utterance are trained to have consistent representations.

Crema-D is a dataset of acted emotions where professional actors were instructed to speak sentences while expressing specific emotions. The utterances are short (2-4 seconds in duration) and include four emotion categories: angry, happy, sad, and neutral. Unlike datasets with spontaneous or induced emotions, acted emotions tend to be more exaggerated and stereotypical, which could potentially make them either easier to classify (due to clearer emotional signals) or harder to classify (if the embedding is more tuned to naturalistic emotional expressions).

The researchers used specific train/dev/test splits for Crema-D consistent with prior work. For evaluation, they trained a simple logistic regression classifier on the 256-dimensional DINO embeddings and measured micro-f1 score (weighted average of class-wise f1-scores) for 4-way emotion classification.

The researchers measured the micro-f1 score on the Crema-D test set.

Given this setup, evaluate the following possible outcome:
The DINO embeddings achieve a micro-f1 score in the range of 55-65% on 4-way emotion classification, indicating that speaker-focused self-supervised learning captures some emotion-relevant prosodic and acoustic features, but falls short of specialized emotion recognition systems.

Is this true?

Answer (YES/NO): NO